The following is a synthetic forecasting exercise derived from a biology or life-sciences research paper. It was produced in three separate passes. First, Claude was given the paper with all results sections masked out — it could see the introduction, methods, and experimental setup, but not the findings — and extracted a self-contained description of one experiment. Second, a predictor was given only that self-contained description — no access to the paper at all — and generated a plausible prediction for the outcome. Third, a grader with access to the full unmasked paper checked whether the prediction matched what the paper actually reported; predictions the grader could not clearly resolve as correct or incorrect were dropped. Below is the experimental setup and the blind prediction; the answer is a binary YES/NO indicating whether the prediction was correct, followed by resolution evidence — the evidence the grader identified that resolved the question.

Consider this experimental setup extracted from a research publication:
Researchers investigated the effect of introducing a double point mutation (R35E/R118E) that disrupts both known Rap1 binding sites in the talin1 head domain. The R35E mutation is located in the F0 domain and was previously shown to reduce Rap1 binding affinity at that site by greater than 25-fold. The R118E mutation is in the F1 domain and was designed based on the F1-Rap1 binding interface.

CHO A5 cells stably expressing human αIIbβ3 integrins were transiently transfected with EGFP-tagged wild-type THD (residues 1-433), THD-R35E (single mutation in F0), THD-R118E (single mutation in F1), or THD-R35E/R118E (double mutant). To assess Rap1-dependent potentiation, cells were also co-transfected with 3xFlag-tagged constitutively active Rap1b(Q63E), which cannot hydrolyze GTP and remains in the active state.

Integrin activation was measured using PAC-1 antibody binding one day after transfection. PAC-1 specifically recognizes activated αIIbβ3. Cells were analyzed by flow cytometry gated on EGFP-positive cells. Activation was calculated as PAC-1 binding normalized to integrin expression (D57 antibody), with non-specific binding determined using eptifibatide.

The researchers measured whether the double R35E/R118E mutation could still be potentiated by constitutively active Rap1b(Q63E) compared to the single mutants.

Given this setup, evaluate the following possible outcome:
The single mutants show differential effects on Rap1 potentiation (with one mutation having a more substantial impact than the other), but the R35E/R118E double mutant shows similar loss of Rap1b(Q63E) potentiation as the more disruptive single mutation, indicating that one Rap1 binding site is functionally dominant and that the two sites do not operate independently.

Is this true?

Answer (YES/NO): YES